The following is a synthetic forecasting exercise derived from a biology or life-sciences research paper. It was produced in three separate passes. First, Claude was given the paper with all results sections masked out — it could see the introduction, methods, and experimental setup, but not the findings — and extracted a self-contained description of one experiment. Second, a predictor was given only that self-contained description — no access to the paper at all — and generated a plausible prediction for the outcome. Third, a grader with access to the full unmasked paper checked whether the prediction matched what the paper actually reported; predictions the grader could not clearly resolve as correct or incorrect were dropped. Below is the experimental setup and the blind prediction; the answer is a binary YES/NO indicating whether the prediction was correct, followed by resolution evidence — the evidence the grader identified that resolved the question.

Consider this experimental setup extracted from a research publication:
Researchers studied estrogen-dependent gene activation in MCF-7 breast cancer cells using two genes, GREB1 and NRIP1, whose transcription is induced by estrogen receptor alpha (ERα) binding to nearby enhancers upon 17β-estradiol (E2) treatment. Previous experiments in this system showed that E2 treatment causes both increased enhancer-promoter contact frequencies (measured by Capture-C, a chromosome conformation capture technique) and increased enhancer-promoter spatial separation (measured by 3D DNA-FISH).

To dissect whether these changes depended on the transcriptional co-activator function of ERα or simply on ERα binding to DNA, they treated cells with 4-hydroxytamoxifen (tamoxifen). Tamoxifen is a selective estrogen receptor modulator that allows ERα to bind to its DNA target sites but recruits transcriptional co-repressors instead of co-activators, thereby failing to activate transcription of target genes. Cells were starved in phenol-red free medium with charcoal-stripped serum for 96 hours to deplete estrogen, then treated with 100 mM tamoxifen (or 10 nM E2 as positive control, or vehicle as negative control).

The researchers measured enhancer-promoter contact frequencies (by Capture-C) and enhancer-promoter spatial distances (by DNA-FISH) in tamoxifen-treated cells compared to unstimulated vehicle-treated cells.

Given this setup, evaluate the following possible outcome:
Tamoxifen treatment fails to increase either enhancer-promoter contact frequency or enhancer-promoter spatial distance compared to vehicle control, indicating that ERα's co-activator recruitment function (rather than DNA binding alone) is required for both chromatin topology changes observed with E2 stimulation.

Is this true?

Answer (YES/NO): YES